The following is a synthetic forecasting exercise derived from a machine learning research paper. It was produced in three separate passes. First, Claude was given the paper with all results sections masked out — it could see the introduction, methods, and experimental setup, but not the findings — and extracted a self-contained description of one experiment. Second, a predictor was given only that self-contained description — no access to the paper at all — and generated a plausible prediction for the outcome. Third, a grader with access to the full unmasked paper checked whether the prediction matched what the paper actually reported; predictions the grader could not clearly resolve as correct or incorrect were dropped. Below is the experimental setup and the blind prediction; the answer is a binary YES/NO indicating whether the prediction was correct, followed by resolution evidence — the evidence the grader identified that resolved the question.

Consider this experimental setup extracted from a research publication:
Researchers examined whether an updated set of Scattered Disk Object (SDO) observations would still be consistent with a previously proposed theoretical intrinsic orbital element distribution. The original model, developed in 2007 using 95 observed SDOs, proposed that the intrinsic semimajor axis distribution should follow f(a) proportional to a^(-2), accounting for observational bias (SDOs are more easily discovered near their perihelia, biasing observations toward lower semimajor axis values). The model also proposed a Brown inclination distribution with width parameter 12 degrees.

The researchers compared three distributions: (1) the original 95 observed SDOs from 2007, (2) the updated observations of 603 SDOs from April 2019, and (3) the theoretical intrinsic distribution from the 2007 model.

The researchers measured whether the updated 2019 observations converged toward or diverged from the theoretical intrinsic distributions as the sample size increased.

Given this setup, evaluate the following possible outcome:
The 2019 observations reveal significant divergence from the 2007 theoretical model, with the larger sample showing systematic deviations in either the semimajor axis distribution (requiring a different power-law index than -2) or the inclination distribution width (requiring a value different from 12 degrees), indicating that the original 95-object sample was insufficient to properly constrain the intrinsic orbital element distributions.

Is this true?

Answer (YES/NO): NO